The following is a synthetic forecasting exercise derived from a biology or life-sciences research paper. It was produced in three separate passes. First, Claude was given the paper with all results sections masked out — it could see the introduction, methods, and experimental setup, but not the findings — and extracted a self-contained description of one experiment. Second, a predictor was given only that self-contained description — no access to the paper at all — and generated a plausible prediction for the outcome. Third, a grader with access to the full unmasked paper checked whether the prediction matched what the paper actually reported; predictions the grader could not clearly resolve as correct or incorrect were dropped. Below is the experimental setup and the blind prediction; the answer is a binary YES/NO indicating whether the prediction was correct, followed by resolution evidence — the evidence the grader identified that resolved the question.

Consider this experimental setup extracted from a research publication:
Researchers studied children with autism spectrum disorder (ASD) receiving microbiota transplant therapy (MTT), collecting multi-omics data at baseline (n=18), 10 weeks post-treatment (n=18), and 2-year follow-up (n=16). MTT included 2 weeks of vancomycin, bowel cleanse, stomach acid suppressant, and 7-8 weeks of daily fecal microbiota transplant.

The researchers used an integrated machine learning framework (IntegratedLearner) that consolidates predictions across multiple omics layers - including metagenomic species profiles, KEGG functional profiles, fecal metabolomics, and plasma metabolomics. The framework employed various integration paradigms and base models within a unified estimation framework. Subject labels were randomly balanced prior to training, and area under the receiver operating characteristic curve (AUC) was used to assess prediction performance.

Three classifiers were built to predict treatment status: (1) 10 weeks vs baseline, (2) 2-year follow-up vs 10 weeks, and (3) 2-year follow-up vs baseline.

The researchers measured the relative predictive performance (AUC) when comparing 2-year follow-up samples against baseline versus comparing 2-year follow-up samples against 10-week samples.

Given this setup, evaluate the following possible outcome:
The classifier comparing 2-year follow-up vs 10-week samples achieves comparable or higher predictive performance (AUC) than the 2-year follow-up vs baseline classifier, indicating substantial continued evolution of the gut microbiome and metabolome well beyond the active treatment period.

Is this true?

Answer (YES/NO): NO